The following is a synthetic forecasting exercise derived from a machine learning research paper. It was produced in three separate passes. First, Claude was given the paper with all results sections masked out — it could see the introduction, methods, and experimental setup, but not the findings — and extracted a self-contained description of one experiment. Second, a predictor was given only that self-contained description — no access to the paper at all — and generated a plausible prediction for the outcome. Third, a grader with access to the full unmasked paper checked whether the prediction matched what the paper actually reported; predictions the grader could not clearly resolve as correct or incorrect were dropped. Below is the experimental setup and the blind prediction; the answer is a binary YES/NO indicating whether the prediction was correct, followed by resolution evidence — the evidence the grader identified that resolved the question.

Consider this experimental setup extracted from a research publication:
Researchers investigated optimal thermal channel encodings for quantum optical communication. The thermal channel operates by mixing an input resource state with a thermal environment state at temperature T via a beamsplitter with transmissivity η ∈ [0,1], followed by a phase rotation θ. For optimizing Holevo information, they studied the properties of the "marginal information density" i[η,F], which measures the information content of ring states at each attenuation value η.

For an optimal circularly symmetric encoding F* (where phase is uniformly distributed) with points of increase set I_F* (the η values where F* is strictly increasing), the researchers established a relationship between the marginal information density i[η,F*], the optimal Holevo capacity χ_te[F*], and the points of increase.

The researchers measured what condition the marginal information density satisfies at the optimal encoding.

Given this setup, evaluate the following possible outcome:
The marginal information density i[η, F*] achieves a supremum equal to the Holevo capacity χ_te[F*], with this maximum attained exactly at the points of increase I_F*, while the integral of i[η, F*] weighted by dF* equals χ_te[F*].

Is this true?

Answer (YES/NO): YES